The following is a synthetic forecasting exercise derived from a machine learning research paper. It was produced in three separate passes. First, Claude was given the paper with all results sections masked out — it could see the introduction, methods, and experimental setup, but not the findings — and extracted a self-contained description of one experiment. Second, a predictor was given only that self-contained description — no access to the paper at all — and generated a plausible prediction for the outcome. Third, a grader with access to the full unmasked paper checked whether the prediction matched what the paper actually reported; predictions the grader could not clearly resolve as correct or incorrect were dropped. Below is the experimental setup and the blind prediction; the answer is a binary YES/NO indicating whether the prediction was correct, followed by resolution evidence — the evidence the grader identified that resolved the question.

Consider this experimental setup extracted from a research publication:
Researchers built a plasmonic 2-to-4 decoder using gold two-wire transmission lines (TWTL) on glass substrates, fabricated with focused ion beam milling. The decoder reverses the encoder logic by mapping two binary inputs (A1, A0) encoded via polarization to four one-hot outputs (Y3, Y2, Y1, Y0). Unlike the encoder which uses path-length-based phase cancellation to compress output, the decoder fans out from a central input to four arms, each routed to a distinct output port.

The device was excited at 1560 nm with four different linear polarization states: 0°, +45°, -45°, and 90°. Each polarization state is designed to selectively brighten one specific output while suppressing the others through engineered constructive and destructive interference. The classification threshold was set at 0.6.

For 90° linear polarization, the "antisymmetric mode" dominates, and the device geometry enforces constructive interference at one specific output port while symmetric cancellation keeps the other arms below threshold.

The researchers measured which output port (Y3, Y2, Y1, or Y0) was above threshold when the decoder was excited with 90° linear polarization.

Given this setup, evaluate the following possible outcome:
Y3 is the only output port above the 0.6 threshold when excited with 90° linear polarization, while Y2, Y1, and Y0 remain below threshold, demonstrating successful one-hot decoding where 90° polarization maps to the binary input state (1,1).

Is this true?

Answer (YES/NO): YES